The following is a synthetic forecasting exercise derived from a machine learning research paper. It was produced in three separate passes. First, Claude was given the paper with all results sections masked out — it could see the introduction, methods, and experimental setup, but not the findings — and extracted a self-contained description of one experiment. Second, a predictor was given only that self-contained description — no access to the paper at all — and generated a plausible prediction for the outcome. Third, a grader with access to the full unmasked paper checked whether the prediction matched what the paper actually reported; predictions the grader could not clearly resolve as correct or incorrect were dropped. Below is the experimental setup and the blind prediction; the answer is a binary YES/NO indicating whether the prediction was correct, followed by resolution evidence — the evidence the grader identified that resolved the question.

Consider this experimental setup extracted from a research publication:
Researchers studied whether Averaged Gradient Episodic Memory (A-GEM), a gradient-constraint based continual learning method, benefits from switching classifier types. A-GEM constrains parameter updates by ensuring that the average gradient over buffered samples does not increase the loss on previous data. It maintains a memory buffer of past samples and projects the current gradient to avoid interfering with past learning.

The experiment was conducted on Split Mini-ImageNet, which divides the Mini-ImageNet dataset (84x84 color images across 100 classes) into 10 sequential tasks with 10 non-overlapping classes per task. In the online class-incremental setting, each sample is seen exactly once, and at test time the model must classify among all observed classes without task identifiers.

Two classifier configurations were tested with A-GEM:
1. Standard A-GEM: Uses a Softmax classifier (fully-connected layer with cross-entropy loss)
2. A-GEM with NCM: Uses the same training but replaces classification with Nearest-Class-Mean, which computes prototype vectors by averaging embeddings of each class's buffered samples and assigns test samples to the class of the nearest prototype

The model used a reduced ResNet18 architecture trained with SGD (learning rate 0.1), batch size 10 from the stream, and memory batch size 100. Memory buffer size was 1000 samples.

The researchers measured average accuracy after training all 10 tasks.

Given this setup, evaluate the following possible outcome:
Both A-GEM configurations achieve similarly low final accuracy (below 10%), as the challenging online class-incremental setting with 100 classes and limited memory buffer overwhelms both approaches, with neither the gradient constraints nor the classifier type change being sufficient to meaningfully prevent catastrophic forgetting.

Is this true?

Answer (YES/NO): NO